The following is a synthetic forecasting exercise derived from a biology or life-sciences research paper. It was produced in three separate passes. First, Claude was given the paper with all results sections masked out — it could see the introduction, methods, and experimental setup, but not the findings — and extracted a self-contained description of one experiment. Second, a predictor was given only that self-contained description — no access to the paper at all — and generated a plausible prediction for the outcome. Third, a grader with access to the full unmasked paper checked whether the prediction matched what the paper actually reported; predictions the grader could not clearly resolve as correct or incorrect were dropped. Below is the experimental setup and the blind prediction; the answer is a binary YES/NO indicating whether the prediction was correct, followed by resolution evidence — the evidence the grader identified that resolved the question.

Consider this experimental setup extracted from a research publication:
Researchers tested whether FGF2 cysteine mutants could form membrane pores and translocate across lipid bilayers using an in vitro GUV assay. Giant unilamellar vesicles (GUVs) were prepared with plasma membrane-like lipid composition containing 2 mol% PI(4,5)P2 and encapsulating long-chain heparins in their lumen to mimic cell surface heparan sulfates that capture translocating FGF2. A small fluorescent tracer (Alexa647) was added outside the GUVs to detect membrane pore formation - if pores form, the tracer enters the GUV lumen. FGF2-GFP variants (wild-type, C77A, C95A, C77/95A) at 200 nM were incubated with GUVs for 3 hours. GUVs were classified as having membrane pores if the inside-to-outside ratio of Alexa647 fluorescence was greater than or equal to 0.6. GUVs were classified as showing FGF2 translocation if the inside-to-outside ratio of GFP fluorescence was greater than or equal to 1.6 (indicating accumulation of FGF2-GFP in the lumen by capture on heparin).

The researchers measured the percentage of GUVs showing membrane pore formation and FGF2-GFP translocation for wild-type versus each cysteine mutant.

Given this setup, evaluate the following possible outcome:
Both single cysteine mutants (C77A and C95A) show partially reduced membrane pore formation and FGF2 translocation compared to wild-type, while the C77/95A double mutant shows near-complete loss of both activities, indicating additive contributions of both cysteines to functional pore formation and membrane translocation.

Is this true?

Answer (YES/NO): NO